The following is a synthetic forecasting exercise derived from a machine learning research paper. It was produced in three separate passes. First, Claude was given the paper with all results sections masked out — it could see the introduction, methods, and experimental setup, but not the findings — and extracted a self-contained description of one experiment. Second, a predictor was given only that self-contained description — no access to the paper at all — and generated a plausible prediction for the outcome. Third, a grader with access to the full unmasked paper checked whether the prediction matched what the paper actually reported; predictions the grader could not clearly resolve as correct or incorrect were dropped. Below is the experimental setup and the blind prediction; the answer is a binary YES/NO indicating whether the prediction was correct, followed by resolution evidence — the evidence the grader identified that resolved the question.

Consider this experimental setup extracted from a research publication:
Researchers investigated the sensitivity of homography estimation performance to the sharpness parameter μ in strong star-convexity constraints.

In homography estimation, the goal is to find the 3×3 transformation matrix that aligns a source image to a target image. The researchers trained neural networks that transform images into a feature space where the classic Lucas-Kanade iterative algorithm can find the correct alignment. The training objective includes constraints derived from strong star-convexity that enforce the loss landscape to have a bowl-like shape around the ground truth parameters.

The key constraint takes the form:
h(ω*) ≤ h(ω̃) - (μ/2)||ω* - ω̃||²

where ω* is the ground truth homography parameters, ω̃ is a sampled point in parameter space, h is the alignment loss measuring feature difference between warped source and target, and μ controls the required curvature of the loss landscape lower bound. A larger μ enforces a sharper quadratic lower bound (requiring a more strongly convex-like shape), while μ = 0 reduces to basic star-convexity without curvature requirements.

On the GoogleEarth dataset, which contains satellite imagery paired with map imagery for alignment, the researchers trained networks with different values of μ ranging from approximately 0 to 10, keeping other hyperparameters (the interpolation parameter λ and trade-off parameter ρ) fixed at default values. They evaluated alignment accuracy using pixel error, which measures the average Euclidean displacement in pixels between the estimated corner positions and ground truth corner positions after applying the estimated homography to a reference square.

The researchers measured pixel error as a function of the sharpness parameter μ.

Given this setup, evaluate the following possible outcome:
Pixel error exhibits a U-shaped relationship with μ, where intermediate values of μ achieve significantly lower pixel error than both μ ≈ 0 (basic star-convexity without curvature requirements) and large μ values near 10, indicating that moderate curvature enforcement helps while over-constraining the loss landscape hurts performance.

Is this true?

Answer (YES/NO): NO